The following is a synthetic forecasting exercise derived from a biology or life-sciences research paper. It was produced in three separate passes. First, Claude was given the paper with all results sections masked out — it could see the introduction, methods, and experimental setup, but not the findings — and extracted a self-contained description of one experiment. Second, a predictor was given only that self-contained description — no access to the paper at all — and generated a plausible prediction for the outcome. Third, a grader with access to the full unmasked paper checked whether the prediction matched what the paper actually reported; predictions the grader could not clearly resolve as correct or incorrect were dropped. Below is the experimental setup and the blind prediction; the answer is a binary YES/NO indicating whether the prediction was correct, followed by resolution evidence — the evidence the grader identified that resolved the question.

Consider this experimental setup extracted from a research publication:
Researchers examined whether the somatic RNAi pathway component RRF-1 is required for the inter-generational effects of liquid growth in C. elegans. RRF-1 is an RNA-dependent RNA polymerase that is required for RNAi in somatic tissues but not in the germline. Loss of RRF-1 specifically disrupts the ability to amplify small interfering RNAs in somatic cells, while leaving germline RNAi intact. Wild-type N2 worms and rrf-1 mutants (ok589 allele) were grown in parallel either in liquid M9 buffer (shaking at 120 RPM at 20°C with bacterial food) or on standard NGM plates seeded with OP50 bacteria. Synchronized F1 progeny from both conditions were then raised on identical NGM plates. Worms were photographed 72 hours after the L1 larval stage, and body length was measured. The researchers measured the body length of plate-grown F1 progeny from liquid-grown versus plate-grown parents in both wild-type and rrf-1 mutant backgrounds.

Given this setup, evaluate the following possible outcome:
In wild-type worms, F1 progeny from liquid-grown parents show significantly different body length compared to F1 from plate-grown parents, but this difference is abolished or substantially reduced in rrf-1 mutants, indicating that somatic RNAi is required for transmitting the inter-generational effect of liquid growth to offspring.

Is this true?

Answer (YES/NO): NO